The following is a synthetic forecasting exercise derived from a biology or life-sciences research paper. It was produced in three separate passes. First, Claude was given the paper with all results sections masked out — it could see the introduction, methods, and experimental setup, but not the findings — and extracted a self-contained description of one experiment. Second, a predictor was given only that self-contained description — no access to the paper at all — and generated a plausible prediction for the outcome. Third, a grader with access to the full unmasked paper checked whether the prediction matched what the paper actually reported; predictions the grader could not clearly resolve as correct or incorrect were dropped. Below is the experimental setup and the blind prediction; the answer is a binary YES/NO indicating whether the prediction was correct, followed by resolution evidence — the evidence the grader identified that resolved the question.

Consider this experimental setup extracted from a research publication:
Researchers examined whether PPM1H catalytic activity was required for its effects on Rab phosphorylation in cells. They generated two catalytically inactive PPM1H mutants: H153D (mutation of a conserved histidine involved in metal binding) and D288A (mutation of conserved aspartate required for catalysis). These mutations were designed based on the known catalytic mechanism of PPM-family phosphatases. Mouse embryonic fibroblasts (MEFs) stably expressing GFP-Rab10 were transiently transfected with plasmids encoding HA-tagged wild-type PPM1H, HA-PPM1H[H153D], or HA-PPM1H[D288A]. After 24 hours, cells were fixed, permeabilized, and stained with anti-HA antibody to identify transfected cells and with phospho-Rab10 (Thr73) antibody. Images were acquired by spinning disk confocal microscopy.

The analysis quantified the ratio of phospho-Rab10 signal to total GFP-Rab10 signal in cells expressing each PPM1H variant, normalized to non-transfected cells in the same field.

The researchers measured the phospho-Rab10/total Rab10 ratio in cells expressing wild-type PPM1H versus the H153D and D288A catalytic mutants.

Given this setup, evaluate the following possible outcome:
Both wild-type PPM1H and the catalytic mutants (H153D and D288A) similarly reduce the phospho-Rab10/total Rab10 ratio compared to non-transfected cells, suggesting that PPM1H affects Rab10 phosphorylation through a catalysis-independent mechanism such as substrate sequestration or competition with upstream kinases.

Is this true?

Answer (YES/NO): NO